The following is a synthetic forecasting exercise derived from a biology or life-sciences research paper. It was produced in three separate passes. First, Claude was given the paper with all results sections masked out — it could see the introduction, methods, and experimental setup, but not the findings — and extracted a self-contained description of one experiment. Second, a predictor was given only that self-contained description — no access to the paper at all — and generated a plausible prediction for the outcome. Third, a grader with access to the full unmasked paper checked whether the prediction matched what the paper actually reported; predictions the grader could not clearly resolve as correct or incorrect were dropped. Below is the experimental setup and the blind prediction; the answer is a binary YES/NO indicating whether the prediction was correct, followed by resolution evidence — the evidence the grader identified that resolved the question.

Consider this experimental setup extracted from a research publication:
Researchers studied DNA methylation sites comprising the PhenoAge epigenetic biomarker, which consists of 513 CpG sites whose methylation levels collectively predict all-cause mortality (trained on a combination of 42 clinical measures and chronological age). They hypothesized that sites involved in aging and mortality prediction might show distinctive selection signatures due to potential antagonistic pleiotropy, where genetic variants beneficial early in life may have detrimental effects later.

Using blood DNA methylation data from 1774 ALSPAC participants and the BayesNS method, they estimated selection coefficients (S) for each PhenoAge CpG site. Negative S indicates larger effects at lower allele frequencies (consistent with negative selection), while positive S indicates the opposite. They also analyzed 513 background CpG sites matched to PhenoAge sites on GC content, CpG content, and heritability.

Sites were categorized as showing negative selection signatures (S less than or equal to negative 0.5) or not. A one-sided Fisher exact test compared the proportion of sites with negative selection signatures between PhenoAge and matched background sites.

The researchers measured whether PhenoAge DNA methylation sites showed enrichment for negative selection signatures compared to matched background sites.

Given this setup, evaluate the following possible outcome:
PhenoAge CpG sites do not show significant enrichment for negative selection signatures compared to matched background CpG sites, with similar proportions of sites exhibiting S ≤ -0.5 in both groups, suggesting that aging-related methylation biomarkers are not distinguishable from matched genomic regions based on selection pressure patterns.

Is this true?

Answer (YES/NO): YES